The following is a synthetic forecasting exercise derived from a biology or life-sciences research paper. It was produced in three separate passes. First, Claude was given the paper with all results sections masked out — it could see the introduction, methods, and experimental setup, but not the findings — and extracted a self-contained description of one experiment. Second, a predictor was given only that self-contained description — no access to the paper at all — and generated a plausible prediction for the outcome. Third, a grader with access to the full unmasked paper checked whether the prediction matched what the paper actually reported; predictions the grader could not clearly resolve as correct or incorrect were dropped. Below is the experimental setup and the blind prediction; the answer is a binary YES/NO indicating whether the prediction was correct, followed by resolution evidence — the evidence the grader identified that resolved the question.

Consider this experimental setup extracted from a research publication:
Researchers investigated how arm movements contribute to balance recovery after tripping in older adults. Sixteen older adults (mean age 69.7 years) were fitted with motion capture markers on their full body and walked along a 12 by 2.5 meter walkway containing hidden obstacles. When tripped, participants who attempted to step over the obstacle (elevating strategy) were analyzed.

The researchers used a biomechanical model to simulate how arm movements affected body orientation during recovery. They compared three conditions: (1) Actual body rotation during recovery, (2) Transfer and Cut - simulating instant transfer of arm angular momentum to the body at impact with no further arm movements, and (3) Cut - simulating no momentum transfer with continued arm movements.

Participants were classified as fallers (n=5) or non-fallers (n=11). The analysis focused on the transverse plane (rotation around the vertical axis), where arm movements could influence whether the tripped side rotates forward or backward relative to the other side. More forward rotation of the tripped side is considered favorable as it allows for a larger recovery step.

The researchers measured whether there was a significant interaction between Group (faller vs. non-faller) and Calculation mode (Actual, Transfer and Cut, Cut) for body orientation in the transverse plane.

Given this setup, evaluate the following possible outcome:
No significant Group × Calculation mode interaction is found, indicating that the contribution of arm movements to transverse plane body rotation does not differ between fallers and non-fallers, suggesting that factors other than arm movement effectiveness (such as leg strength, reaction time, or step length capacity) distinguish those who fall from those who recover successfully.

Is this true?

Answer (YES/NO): YES